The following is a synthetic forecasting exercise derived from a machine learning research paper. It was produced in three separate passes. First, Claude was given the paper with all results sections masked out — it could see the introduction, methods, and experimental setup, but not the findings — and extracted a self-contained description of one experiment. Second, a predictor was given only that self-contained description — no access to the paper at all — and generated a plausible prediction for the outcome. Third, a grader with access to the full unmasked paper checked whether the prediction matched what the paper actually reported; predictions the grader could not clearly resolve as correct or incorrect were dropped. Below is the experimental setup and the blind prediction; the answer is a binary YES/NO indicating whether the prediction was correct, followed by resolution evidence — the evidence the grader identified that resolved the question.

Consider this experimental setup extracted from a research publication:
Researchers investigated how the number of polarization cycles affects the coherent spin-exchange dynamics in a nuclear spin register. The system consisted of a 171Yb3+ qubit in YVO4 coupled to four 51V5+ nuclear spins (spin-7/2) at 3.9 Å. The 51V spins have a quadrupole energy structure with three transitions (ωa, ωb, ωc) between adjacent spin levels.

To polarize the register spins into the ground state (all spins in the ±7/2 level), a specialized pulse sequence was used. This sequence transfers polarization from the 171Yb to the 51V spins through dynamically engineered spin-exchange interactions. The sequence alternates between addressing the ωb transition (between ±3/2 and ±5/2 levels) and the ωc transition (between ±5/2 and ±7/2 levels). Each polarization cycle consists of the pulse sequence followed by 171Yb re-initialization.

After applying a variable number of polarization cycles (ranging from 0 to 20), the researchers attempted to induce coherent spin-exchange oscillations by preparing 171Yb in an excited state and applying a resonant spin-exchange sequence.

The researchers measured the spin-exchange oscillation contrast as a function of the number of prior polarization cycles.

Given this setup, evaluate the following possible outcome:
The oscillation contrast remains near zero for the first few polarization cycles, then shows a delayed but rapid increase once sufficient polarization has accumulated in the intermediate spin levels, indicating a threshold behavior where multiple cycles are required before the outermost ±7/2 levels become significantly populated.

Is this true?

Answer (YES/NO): NO